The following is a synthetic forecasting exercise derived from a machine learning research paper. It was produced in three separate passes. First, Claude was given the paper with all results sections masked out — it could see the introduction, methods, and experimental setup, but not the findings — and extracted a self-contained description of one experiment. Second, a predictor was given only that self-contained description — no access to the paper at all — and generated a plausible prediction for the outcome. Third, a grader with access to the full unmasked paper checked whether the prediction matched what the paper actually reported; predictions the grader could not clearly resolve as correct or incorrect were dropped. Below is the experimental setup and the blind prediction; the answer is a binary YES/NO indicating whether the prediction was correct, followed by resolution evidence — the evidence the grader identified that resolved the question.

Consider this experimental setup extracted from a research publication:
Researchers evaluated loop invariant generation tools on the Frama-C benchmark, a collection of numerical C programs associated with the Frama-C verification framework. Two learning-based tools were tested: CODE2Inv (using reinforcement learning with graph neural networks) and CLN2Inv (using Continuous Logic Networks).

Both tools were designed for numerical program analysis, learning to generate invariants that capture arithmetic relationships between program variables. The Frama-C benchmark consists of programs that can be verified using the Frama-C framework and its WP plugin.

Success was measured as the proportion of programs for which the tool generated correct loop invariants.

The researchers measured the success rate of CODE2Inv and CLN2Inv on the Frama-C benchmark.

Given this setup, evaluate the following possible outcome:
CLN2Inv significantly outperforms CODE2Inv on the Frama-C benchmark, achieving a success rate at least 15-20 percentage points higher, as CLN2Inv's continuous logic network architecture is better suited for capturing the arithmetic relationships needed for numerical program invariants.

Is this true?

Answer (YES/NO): NO